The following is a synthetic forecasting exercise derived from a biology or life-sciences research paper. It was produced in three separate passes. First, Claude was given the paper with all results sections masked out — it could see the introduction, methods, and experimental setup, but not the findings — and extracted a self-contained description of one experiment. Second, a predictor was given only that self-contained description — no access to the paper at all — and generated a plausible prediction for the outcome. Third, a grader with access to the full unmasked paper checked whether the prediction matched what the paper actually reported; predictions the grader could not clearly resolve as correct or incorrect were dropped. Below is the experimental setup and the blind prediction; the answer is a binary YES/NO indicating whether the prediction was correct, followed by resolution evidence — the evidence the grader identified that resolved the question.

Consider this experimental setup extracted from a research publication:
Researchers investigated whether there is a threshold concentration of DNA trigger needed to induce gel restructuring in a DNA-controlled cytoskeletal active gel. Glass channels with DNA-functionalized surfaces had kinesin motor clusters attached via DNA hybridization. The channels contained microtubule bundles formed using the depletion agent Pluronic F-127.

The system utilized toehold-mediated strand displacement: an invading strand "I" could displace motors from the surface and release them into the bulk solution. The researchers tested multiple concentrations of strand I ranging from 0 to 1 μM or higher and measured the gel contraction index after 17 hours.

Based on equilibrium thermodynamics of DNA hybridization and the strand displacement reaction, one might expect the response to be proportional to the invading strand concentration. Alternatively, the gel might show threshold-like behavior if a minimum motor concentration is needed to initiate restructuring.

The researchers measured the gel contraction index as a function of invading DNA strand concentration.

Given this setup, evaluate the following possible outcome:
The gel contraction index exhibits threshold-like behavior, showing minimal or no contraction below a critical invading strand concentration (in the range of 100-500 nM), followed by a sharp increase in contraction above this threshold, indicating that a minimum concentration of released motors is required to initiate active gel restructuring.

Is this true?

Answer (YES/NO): NO